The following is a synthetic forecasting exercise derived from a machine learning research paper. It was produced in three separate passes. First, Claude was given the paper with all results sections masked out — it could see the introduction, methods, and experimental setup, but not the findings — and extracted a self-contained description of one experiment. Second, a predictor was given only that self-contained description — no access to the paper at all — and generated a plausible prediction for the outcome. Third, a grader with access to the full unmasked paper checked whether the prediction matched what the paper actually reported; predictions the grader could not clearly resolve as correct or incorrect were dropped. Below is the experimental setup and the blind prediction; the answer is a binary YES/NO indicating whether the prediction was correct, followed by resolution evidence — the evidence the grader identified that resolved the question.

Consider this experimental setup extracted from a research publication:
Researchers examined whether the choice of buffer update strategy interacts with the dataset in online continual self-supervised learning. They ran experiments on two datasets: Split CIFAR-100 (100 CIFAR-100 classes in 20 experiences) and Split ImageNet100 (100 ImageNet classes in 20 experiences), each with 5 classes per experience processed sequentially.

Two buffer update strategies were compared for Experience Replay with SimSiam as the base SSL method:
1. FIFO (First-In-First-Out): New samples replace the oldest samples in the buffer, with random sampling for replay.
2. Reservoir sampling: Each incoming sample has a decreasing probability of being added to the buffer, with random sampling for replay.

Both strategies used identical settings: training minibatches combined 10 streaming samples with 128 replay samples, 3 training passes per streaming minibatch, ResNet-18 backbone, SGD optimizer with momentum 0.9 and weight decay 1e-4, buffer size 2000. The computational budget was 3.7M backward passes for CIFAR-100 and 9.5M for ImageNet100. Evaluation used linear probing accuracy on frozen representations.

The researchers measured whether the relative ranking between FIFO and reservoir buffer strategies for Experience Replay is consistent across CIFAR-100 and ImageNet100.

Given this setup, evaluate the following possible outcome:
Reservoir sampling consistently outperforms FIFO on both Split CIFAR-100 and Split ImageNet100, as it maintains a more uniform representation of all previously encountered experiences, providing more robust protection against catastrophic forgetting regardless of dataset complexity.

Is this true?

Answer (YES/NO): YES